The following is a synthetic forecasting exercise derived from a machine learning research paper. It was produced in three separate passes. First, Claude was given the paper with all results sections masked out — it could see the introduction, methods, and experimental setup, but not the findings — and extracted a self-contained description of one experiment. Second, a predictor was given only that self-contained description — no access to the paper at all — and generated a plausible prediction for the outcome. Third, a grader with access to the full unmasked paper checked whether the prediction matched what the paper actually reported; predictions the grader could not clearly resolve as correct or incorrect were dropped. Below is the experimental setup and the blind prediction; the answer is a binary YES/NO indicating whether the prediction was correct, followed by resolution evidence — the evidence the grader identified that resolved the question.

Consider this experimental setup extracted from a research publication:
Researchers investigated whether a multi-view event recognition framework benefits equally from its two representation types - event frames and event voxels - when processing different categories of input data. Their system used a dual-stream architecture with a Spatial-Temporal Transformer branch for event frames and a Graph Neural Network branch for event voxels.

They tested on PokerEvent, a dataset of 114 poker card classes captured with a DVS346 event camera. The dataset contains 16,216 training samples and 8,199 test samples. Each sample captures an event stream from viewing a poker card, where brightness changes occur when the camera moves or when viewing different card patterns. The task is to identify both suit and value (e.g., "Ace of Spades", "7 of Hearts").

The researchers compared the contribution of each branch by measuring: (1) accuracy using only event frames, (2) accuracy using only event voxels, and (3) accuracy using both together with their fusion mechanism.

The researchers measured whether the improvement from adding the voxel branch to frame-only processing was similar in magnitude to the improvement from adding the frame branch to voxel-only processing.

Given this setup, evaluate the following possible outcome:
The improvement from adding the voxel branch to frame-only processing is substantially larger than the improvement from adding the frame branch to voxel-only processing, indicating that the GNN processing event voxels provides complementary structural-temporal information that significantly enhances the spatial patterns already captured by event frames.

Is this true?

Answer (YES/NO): NO